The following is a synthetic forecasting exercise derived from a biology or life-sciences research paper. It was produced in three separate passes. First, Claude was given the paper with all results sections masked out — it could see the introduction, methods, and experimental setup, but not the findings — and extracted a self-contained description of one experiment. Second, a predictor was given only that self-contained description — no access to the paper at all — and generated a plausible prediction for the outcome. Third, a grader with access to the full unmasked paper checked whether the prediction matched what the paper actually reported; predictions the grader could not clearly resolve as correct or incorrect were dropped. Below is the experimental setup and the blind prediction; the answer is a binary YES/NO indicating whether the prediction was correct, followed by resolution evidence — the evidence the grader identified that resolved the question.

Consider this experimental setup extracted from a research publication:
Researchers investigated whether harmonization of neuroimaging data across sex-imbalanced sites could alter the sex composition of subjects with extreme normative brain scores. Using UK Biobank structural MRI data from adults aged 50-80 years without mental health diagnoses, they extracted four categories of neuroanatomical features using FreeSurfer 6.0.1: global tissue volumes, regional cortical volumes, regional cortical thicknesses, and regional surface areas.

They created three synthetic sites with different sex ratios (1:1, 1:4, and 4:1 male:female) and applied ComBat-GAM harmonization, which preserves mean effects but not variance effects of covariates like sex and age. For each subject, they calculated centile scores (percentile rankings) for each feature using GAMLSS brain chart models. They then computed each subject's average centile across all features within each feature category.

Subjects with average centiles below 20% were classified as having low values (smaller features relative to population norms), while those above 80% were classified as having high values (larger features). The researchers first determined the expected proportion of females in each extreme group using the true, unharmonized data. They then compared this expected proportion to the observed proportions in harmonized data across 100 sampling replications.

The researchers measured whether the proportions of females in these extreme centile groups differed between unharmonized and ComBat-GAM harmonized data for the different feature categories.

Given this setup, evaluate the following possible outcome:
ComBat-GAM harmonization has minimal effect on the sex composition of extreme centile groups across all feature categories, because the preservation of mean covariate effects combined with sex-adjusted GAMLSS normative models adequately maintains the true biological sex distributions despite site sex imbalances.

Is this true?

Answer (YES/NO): NO